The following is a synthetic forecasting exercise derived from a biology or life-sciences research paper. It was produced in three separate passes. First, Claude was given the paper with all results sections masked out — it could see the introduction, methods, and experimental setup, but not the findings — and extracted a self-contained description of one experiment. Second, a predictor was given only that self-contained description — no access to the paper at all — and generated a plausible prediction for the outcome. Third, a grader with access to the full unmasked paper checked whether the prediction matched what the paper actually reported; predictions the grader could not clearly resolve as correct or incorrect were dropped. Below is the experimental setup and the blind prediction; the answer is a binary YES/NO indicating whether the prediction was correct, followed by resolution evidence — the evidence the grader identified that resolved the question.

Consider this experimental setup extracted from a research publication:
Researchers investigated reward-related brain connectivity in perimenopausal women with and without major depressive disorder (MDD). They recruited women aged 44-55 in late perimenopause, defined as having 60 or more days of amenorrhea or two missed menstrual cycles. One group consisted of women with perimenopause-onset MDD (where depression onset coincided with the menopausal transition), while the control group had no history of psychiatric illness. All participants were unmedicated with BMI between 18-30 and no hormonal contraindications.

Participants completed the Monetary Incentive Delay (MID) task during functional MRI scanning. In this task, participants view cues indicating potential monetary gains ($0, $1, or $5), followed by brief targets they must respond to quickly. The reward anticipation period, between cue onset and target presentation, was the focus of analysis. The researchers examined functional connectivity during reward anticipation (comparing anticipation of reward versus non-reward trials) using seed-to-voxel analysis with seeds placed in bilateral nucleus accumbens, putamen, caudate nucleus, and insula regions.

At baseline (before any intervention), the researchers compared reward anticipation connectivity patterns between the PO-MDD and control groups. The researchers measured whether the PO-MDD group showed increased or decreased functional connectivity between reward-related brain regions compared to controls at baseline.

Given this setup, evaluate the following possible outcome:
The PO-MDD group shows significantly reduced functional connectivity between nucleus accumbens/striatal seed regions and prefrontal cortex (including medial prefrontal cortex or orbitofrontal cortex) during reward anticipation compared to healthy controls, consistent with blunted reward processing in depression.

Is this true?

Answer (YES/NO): NO